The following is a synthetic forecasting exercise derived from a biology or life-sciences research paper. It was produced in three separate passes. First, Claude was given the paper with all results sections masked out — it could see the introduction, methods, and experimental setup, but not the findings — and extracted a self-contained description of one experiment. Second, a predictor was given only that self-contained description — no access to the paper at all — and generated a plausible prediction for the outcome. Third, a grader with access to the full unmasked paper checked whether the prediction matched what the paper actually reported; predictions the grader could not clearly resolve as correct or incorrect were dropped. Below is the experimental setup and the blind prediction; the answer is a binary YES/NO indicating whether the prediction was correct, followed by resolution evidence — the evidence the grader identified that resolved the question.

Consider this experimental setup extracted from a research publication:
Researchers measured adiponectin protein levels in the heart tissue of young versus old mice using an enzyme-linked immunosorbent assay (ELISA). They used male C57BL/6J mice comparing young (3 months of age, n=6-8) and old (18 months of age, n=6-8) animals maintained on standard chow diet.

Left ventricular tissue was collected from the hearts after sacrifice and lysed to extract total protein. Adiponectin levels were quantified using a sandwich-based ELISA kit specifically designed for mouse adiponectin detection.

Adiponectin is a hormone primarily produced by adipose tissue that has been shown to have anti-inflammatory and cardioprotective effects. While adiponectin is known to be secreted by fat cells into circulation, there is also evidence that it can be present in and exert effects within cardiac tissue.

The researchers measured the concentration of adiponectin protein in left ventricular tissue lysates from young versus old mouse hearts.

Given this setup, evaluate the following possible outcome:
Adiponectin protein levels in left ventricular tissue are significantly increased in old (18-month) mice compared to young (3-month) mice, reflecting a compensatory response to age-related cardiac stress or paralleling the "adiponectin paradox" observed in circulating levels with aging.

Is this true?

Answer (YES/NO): NO